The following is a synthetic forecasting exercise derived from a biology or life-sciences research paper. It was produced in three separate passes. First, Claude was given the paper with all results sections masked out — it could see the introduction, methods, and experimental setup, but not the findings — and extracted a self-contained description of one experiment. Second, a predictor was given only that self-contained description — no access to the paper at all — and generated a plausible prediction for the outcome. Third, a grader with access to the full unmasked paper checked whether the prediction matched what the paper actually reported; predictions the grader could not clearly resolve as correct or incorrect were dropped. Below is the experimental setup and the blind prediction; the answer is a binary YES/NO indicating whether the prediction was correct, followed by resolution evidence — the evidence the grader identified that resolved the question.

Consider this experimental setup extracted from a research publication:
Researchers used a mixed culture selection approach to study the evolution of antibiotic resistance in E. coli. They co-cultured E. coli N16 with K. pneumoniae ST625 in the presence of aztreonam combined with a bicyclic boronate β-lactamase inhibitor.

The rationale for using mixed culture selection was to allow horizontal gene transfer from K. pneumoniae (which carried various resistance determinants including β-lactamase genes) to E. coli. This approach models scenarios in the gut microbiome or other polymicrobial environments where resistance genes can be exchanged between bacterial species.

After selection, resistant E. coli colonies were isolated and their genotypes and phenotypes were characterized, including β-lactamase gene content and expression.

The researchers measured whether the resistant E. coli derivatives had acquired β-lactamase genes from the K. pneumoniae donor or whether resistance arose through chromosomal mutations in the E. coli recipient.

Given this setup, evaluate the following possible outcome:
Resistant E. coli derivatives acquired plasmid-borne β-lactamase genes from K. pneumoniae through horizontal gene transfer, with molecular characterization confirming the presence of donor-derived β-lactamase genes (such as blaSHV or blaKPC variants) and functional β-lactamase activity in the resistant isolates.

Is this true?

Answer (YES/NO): YES